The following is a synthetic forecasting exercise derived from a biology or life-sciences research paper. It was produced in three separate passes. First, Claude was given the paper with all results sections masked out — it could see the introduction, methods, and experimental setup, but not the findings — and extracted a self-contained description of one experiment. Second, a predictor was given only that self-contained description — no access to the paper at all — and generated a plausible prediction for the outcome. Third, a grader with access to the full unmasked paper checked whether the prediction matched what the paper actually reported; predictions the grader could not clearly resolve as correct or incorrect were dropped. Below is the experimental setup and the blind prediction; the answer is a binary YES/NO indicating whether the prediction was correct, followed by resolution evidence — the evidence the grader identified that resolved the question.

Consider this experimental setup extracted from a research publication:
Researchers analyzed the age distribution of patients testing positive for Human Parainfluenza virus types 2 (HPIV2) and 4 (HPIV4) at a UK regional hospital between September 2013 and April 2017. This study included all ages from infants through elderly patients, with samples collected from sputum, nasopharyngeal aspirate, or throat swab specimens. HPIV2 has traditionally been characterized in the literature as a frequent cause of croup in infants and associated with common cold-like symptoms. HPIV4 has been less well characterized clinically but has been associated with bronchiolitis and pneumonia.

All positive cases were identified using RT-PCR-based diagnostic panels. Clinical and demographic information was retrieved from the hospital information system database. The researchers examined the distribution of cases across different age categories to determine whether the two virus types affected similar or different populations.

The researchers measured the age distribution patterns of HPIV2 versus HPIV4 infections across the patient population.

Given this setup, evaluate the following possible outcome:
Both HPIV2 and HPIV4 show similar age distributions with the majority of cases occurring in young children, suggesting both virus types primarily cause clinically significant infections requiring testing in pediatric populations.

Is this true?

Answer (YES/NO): NO